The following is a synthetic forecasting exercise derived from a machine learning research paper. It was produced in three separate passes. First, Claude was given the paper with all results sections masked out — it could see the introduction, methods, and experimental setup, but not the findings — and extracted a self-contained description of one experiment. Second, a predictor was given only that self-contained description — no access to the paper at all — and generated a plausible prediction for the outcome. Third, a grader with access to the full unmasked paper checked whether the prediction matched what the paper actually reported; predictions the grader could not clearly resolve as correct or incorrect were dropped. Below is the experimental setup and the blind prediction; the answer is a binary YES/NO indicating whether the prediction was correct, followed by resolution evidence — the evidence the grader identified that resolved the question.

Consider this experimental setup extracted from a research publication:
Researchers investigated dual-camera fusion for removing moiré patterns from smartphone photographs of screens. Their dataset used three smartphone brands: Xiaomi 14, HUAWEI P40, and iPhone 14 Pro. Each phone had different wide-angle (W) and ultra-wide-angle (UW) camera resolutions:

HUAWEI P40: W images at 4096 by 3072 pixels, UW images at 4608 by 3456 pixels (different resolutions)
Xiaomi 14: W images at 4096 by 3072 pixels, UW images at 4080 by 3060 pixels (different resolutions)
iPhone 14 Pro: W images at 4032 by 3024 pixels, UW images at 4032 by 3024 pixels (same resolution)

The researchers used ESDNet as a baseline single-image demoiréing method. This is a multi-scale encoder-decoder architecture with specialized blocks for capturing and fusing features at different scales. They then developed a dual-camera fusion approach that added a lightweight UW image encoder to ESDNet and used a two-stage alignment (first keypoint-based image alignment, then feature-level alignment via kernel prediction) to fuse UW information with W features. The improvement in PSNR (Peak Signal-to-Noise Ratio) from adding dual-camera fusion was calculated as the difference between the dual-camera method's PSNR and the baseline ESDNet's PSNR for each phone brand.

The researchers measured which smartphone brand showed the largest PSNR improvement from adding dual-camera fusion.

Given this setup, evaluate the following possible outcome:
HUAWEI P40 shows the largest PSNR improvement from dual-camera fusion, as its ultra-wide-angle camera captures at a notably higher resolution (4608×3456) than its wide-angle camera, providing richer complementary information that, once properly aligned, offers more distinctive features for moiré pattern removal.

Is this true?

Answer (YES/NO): NO